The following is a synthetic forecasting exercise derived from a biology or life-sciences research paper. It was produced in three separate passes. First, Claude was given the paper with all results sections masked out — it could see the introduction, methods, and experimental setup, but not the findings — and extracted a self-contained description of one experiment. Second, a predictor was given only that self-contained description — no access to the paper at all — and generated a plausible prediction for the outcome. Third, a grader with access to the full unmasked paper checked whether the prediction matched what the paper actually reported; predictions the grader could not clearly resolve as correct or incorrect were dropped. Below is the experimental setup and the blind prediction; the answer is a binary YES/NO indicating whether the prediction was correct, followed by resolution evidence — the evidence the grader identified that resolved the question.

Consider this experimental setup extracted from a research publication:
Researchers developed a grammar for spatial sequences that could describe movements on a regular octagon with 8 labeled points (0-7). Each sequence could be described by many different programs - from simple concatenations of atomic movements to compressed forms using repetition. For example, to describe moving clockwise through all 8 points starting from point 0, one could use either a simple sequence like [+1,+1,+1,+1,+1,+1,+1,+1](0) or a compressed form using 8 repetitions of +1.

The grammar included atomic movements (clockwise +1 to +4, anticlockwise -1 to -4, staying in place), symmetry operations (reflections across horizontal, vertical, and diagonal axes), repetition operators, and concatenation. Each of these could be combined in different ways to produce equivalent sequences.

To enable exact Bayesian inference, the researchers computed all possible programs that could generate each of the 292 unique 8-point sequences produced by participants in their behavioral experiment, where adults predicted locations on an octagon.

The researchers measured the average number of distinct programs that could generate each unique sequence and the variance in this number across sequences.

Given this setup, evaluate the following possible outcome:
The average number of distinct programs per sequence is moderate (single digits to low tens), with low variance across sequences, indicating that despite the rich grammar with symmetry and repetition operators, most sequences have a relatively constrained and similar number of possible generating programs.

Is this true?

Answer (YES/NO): NO